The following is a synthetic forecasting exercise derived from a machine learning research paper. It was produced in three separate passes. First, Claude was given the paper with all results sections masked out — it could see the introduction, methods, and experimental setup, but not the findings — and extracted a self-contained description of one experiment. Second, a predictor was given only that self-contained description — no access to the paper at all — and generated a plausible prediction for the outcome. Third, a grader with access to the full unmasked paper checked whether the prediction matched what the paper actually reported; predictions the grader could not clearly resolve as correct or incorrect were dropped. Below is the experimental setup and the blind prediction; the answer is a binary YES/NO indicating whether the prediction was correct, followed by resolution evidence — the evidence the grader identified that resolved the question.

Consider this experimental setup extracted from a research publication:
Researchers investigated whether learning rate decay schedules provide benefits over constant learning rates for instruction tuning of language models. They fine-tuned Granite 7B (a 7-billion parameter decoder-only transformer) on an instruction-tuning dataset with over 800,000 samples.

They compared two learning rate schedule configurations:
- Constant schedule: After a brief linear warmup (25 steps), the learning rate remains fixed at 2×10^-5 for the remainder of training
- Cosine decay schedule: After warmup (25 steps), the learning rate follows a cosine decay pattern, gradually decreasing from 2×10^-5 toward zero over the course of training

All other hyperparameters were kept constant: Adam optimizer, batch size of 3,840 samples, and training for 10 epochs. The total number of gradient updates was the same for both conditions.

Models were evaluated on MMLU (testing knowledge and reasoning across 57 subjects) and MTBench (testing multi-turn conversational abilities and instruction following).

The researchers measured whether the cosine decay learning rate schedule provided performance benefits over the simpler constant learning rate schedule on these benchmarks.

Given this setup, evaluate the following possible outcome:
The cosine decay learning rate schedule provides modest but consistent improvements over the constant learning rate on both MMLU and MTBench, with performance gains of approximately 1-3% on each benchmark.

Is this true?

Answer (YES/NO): NO